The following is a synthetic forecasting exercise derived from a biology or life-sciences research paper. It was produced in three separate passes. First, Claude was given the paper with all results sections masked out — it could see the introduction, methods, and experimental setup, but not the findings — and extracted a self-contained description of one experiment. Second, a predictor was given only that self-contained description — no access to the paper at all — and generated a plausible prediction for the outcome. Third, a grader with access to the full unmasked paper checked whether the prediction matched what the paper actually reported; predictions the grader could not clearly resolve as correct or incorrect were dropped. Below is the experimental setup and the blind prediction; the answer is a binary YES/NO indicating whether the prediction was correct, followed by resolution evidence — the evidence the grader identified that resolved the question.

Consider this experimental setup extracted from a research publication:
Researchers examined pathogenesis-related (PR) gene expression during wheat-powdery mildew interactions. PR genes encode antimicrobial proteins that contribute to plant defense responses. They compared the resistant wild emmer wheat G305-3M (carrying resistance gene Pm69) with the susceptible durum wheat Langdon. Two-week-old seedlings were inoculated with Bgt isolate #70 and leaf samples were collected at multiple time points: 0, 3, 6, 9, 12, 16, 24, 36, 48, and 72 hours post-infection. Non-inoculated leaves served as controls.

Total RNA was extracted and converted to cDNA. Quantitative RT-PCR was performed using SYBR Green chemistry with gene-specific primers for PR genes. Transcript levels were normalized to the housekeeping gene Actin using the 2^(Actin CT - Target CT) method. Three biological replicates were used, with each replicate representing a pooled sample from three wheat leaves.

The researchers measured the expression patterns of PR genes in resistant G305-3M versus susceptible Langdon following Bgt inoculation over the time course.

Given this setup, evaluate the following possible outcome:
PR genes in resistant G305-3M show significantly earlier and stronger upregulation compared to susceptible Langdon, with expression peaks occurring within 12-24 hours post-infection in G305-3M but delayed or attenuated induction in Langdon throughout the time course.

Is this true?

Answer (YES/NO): NO